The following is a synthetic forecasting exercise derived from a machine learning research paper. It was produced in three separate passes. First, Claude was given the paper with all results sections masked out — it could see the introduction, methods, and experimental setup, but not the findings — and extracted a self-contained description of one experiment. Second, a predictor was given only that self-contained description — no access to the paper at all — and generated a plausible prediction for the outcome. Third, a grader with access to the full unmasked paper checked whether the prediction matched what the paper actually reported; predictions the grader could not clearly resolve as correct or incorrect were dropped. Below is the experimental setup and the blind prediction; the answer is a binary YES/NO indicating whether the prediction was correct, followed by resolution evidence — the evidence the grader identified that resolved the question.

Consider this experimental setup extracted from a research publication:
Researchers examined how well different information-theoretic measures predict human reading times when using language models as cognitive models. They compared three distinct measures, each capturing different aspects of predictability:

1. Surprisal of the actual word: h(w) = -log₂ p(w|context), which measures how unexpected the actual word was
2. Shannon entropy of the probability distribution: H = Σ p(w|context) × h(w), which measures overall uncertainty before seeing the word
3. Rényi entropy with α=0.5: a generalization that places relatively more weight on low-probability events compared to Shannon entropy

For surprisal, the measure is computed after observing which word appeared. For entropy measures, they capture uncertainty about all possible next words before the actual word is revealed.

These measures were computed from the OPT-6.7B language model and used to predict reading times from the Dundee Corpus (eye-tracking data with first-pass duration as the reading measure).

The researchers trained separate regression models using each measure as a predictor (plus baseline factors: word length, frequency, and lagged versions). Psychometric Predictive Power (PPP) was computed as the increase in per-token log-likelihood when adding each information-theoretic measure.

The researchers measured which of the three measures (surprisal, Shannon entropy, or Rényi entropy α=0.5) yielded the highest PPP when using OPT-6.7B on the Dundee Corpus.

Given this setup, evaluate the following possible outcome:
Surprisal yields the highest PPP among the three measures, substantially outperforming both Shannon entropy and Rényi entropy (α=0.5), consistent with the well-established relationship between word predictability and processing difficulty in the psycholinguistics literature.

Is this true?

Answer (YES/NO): NO